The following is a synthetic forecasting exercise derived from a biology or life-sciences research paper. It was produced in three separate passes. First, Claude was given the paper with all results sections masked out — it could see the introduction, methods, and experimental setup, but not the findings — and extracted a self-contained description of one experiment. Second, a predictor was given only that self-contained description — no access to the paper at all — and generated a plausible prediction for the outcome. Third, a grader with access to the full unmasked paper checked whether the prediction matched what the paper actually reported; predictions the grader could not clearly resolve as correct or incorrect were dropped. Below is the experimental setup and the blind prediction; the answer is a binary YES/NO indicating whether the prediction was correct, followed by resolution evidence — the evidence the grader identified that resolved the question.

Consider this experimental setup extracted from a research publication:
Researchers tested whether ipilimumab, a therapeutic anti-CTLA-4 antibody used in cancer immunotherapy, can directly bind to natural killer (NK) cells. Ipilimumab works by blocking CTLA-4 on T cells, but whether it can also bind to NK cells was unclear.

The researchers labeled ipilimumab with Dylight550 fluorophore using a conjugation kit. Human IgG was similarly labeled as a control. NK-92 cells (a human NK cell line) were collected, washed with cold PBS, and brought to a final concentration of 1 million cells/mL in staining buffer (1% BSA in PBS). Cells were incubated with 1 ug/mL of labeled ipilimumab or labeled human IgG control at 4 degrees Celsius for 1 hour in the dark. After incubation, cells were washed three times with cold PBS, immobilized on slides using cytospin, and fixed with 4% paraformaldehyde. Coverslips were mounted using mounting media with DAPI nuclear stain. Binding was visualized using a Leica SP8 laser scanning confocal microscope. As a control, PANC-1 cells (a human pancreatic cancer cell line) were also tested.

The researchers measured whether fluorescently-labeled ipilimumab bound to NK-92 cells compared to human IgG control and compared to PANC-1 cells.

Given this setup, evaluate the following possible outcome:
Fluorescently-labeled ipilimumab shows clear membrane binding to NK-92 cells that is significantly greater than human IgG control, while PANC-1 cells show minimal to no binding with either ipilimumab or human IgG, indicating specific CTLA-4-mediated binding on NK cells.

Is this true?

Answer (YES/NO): YES